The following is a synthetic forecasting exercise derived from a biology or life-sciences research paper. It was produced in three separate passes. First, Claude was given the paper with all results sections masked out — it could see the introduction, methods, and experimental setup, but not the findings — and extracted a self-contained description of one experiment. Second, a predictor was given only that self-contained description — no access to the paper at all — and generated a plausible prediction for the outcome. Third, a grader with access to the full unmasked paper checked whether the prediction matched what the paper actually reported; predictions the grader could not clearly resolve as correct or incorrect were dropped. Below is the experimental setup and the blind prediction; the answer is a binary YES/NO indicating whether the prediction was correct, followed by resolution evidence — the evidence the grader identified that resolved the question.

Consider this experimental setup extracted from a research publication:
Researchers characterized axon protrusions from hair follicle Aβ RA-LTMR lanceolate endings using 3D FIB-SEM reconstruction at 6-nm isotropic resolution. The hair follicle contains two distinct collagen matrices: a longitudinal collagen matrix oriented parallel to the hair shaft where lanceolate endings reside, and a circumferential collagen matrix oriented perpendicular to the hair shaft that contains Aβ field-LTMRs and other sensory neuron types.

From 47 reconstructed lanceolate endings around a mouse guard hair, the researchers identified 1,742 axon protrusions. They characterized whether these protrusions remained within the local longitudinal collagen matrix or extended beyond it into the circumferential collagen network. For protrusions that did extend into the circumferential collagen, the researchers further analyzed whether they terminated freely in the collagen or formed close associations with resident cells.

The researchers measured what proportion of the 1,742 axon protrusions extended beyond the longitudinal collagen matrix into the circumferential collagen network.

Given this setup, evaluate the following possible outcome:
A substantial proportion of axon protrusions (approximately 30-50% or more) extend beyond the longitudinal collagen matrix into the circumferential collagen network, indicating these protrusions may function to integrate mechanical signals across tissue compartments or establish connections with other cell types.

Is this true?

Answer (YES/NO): YES